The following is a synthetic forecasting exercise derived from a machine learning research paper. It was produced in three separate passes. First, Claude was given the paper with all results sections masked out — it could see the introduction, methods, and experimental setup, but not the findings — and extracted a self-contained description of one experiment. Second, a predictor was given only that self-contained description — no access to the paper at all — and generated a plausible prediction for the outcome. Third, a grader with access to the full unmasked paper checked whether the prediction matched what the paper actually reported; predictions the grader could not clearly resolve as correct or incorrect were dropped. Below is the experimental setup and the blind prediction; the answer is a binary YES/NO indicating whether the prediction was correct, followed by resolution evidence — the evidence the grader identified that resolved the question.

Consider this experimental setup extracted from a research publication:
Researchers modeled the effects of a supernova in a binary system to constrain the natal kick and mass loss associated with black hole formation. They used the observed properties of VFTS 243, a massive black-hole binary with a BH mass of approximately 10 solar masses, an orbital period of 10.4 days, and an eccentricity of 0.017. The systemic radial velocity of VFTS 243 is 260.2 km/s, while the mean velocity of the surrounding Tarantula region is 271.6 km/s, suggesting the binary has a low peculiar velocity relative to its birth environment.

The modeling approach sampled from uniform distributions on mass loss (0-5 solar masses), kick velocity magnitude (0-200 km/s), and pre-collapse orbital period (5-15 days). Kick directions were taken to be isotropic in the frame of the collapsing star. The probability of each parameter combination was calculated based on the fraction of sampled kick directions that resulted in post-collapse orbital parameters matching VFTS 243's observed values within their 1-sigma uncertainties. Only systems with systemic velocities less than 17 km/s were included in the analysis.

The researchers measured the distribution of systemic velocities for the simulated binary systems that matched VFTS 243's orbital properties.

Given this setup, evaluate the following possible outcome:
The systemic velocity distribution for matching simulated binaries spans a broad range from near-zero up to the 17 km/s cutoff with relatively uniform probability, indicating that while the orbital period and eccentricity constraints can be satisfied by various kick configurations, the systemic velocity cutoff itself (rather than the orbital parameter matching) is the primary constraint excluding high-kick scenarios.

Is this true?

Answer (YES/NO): NO